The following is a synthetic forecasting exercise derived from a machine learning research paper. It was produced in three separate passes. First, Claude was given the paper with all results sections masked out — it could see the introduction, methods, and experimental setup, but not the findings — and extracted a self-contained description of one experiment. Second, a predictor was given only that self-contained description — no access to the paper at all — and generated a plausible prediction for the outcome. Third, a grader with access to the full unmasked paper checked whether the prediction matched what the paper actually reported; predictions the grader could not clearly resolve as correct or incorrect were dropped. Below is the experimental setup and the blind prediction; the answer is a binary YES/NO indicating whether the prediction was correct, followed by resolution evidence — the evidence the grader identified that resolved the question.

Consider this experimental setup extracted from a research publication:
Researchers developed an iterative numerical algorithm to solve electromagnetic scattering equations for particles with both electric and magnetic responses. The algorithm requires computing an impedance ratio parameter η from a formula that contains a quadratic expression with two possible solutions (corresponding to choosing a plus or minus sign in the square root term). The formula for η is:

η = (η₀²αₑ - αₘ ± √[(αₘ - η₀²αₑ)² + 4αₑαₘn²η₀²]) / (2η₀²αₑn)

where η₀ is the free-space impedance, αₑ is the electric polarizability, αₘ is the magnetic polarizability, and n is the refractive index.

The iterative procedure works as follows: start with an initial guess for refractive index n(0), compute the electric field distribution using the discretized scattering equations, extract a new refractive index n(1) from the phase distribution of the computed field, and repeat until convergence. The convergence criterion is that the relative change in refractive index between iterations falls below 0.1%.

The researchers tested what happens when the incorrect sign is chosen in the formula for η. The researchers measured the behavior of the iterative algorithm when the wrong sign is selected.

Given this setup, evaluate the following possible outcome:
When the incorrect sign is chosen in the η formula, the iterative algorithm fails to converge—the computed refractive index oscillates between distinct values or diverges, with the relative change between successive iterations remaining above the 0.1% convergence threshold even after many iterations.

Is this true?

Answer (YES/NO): NO